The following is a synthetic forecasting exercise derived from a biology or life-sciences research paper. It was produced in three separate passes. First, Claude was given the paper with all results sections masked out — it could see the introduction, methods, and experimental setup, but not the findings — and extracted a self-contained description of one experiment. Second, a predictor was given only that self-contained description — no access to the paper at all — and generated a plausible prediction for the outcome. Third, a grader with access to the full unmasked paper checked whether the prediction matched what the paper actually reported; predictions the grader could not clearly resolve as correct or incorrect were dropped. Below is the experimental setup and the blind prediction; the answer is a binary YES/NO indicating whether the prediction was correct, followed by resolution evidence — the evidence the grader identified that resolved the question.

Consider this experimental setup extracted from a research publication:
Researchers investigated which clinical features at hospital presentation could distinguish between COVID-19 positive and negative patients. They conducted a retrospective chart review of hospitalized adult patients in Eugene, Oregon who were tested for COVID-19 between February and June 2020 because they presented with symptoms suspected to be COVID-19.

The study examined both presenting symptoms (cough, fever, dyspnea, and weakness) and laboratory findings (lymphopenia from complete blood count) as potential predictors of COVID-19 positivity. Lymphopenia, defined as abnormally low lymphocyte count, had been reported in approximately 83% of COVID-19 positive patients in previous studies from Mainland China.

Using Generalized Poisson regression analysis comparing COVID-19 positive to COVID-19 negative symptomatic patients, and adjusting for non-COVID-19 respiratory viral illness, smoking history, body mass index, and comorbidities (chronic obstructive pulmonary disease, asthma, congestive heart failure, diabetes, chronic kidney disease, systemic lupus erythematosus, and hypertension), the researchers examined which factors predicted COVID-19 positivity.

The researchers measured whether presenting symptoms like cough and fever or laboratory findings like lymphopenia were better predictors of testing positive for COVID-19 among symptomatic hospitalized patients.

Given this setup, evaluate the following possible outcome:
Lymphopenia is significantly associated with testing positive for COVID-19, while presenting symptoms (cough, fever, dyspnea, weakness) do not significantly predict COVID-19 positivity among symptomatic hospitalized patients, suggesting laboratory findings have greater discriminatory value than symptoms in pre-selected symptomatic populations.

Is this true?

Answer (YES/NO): NO